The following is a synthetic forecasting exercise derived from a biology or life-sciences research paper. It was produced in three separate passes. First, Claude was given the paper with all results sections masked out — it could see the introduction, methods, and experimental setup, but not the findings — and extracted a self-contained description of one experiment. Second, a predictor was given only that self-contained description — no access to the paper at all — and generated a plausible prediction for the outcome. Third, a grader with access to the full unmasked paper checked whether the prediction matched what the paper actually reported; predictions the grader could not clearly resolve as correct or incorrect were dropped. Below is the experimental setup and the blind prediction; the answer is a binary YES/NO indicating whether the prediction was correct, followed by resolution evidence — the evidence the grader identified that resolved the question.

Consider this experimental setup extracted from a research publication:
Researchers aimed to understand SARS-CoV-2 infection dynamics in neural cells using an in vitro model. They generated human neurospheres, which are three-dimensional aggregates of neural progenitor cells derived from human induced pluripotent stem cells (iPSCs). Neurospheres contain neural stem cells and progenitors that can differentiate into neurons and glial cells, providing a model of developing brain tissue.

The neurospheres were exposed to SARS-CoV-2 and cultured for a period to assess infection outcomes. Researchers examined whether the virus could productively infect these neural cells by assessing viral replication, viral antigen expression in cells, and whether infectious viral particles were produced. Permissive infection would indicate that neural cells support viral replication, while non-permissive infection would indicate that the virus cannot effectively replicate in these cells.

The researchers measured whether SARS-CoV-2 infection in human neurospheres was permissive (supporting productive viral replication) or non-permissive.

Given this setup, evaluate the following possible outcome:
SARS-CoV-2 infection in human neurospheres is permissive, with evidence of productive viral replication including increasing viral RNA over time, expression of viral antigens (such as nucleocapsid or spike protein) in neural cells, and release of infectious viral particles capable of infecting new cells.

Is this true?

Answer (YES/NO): NO